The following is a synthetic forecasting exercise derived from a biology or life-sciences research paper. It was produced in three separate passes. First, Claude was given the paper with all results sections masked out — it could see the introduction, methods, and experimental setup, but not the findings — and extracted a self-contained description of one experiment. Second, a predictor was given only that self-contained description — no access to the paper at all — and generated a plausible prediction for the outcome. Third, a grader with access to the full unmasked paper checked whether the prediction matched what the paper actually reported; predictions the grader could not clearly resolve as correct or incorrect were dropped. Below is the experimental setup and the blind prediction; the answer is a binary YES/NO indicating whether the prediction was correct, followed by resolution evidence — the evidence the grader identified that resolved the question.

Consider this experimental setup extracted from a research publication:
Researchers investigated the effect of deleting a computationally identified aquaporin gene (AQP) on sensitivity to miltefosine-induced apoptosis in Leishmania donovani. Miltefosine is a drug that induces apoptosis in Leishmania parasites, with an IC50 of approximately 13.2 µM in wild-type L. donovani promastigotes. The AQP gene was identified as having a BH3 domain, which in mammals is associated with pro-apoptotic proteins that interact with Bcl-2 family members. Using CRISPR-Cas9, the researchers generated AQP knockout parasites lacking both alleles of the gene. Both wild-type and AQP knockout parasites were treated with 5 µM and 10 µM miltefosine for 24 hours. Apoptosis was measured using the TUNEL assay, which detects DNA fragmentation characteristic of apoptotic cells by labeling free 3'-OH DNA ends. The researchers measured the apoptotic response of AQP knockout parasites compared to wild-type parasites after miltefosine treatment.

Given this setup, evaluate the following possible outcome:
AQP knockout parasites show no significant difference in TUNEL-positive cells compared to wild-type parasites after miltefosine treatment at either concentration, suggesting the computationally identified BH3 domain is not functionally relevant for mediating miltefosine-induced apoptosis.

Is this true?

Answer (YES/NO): NO